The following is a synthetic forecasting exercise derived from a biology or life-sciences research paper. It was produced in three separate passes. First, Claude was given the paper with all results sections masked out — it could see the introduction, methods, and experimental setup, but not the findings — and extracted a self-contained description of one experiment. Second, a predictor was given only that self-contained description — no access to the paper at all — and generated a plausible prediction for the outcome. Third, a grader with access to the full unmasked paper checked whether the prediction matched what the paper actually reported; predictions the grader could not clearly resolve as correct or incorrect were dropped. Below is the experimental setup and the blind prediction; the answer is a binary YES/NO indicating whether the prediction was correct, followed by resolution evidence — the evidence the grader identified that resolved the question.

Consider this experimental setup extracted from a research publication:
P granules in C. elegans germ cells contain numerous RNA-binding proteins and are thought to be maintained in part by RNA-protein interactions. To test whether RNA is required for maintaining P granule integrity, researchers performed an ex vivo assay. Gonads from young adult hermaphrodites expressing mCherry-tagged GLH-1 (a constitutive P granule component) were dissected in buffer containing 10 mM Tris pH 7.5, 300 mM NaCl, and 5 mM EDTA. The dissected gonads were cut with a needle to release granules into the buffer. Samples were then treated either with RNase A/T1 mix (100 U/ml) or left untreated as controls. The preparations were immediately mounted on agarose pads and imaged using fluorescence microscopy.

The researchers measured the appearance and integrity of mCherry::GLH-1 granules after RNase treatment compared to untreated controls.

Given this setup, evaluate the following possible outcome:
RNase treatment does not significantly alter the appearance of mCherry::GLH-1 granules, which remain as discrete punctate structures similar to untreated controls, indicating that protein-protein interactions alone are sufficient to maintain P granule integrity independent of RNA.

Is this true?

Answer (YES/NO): NO